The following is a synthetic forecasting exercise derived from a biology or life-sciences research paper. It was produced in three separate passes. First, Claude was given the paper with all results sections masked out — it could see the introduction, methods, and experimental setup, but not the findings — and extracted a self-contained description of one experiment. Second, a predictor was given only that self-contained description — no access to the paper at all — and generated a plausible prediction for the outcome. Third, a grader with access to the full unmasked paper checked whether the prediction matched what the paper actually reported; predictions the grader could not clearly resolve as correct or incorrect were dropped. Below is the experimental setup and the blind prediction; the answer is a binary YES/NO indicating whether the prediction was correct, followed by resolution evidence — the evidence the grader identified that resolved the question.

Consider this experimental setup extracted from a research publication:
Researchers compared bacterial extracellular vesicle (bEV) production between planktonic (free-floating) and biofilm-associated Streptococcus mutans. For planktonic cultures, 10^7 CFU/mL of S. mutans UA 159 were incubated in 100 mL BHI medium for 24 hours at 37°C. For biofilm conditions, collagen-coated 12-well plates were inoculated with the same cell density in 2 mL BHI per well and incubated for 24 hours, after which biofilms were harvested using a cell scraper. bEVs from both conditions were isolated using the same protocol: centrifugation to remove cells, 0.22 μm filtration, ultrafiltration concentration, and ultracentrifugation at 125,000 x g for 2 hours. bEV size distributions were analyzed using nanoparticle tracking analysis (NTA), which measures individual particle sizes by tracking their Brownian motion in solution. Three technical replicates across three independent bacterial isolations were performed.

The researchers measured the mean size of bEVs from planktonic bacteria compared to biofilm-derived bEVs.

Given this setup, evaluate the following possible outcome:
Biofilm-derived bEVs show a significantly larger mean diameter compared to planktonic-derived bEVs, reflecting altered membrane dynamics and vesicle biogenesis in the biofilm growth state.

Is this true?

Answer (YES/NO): NO